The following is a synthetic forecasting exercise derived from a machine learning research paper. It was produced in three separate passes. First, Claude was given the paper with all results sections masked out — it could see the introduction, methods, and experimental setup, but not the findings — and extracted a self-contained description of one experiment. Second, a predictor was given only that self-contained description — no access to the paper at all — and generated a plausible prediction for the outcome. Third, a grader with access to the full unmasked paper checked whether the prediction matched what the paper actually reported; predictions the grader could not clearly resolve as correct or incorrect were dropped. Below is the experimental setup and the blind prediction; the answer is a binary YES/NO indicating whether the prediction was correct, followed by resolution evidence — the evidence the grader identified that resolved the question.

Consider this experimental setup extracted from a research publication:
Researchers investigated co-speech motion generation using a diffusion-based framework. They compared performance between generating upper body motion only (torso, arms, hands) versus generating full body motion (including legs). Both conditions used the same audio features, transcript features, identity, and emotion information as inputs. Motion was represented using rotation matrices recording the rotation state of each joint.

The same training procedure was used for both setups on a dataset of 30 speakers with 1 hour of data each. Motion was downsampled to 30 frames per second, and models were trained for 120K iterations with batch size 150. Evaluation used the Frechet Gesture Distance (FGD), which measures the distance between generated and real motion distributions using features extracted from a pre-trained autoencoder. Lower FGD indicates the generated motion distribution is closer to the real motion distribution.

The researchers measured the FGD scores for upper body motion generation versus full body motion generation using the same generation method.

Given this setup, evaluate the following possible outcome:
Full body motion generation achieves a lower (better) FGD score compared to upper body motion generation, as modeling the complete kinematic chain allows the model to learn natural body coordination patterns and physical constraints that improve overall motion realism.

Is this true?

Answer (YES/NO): NO